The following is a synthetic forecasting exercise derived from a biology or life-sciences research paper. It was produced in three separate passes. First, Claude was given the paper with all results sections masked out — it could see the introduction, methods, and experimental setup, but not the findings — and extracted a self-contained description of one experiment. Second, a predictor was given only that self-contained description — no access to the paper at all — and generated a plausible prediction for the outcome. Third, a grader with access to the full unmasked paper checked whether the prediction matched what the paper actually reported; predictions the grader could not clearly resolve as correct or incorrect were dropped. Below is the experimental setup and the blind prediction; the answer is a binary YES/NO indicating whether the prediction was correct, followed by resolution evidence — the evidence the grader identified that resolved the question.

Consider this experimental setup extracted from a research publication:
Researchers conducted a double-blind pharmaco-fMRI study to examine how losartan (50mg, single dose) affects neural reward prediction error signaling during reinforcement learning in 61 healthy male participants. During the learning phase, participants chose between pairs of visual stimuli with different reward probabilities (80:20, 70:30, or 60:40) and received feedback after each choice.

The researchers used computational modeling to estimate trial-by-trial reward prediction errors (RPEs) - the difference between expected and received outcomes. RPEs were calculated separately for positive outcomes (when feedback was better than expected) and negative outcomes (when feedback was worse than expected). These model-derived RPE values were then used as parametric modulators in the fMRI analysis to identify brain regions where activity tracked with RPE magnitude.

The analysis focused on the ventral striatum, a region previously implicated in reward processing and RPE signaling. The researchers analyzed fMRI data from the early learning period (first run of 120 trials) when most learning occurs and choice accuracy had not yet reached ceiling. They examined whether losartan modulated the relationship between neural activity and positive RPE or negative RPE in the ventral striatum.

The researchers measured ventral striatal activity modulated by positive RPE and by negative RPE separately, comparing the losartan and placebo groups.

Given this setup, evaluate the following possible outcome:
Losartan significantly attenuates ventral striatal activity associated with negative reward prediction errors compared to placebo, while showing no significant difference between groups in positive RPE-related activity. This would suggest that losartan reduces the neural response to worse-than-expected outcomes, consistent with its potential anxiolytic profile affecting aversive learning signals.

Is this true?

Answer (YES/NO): NO